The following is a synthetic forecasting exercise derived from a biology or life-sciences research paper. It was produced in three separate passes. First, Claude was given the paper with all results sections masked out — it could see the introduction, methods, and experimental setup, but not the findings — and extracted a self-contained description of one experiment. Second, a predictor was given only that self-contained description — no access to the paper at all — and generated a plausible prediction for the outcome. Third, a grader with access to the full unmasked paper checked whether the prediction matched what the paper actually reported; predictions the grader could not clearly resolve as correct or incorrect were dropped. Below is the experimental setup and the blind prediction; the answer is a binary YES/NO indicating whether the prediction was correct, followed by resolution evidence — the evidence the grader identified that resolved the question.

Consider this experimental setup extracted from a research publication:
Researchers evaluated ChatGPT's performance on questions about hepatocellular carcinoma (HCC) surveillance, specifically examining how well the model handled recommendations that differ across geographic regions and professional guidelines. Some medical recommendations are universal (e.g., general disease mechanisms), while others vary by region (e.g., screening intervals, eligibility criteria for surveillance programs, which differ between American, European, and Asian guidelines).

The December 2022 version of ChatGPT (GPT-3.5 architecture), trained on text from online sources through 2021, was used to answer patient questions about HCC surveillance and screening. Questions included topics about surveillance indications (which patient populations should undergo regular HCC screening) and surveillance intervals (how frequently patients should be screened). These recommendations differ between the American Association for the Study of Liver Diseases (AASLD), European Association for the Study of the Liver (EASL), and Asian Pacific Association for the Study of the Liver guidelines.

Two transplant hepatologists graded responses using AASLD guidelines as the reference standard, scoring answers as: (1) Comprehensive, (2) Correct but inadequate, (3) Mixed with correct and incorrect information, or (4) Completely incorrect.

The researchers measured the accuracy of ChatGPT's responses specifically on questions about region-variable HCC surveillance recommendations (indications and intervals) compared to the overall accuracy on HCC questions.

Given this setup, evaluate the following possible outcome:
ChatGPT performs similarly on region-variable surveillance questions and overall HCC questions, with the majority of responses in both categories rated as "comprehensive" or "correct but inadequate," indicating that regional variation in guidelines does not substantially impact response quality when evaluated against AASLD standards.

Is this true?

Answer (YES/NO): NO